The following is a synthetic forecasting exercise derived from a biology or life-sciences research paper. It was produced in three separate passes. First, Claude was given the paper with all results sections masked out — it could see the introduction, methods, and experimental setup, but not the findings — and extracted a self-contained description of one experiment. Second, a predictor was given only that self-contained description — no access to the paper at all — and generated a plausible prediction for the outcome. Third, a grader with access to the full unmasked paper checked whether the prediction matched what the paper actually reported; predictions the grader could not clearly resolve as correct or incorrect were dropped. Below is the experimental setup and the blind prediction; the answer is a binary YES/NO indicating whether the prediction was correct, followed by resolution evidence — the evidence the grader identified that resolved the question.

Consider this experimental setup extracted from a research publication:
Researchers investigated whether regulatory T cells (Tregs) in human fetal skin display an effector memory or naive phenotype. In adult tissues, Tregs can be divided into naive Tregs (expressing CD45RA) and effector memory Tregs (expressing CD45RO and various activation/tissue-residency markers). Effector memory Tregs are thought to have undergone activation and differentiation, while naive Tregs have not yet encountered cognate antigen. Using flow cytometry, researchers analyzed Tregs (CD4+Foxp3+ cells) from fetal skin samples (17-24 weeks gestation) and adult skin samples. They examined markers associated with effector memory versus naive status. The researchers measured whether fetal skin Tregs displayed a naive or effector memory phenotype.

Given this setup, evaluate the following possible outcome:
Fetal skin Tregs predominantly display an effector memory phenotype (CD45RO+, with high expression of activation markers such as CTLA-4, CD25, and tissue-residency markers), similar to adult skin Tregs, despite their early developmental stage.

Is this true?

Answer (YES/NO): NO